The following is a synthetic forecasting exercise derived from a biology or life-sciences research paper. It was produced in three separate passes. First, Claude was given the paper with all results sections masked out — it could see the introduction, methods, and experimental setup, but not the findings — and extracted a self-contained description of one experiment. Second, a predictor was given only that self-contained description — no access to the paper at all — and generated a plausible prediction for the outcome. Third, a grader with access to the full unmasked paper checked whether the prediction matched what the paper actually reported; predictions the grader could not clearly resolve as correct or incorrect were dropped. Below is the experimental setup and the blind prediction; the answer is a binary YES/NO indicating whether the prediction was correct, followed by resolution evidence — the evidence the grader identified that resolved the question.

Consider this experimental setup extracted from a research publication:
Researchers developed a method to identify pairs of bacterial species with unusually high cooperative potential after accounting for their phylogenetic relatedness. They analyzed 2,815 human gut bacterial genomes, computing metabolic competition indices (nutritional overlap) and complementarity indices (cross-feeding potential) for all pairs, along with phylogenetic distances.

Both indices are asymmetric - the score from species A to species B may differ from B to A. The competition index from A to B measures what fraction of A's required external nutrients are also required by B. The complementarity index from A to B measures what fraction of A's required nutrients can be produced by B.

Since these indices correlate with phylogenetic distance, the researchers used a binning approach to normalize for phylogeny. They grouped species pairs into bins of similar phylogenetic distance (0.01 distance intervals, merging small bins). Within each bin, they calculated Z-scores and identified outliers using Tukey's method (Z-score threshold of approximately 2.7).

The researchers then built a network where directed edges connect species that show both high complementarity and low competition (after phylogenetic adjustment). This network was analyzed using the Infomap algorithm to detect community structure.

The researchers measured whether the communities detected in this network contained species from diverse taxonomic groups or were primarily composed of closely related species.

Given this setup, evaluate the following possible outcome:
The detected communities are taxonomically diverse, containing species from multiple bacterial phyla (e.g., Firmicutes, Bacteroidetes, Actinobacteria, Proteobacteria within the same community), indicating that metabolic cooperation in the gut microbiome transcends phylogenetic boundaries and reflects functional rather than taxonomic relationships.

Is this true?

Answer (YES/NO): NO